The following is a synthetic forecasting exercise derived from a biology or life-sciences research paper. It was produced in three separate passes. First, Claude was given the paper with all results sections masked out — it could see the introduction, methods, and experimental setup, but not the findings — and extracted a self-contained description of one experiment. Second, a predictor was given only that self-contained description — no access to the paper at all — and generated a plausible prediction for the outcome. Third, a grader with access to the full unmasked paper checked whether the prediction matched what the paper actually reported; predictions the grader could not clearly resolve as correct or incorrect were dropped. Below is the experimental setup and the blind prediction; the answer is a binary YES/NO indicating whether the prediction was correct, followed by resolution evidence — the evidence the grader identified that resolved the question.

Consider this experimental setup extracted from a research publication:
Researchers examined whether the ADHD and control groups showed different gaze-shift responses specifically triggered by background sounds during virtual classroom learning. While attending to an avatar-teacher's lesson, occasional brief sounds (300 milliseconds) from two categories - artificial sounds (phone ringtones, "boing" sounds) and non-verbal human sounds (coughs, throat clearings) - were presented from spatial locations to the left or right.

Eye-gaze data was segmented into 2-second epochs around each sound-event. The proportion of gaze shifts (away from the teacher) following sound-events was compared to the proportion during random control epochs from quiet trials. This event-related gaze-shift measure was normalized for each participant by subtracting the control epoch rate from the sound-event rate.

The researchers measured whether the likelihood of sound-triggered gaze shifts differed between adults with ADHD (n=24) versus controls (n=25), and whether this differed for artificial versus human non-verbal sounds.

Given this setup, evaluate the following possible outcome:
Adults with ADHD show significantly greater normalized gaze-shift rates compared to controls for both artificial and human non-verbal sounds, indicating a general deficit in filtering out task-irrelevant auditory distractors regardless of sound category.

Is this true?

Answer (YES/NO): NO